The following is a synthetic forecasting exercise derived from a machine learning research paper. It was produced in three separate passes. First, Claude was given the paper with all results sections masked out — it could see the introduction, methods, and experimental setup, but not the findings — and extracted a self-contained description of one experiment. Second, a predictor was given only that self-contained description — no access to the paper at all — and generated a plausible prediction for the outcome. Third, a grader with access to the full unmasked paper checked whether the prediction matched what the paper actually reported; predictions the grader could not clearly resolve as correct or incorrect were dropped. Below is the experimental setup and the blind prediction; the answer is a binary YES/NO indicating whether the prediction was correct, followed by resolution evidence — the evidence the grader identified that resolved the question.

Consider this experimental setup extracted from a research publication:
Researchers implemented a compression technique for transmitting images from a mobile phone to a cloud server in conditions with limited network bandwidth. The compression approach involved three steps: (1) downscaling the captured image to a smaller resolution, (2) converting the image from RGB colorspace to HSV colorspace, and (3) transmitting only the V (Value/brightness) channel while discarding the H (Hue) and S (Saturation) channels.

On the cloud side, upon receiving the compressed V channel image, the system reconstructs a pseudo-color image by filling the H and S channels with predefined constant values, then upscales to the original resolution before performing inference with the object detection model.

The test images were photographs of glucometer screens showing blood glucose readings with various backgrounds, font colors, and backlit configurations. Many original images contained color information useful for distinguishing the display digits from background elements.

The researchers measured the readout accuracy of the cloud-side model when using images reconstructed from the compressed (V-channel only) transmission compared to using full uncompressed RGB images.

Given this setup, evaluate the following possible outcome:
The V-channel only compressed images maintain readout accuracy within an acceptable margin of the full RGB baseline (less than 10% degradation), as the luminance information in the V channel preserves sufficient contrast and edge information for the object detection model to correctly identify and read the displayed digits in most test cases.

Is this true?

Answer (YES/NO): YES